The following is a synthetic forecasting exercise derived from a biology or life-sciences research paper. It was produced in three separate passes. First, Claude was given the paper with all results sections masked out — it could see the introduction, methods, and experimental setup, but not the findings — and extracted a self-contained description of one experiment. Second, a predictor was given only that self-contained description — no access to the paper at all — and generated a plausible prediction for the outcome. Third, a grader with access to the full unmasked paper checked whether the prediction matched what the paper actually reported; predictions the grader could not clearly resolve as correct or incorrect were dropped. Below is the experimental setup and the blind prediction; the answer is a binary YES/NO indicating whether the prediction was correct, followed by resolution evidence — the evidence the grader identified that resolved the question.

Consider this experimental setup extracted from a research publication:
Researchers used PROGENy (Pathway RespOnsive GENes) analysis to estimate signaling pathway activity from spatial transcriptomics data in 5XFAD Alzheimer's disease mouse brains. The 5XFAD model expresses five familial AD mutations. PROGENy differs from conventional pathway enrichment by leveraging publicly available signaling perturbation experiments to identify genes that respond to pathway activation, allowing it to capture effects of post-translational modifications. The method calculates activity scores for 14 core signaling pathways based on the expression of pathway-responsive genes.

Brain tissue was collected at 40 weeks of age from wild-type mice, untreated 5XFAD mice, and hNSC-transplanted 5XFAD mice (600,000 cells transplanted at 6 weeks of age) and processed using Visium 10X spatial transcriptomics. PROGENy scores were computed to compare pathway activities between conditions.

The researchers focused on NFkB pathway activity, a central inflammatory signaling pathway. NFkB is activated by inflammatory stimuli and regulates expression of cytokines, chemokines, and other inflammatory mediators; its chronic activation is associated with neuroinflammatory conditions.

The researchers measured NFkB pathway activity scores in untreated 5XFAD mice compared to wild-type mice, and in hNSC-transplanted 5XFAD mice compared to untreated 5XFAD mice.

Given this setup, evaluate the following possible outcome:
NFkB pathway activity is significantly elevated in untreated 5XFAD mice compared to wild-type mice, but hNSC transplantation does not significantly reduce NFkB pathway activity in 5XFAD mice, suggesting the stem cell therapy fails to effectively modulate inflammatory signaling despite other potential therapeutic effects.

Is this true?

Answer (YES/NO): NO